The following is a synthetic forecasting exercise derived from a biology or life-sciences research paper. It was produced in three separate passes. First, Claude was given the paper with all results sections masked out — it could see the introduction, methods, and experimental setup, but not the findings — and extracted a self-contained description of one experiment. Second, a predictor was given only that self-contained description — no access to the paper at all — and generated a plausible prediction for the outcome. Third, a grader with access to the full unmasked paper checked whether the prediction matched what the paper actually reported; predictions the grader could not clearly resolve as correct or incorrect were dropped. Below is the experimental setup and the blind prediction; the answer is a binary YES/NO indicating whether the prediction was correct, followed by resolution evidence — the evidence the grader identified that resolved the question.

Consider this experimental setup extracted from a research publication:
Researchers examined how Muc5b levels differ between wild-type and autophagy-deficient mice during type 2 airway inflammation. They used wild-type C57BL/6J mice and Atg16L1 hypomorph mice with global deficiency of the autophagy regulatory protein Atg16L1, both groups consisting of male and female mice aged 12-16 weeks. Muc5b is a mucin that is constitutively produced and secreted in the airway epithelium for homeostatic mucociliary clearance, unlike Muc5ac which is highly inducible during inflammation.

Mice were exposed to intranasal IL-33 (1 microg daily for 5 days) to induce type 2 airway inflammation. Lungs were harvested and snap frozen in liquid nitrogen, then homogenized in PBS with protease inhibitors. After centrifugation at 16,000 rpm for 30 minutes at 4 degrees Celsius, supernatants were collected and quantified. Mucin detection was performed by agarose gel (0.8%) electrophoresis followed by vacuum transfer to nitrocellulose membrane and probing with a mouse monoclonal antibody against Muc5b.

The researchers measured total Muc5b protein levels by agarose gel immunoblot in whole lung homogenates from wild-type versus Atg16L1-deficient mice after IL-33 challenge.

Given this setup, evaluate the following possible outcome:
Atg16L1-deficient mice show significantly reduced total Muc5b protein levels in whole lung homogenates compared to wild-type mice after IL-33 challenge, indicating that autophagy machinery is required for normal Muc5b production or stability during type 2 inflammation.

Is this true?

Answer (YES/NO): NO